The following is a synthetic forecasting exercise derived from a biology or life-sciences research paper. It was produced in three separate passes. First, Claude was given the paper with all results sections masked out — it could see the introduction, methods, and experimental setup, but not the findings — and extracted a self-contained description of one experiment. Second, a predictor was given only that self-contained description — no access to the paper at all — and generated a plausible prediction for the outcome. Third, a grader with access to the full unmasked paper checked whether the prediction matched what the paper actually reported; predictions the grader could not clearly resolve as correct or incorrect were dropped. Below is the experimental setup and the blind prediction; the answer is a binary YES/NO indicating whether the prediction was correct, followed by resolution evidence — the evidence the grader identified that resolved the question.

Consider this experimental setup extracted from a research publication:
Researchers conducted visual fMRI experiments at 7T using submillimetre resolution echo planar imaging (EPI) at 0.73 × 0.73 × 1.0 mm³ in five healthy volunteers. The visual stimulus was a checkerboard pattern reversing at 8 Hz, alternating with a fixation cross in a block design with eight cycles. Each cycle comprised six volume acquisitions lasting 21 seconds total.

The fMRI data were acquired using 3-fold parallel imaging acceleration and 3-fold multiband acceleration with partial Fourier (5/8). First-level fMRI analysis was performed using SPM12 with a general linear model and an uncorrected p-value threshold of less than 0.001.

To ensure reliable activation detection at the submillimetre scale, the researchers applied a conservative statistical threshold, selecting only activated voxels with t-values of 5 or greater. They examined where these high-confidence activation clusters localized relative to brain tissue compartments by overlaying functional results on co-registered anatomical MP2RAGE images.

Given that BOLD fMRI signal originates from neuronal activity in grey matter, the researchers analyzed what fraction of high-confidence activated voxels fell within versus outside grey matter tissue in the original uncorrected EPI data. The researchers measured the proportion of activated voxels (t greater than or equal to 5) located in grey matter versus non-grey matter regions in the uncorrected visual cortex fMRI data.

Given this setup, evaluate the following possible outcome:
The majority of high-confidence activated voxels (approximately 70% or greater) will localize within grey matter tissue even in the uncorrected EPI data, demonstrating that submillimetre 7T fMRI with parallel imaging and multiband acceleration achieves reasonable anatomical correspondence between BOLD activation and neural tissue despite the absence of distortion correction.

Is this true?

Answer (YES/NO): YES